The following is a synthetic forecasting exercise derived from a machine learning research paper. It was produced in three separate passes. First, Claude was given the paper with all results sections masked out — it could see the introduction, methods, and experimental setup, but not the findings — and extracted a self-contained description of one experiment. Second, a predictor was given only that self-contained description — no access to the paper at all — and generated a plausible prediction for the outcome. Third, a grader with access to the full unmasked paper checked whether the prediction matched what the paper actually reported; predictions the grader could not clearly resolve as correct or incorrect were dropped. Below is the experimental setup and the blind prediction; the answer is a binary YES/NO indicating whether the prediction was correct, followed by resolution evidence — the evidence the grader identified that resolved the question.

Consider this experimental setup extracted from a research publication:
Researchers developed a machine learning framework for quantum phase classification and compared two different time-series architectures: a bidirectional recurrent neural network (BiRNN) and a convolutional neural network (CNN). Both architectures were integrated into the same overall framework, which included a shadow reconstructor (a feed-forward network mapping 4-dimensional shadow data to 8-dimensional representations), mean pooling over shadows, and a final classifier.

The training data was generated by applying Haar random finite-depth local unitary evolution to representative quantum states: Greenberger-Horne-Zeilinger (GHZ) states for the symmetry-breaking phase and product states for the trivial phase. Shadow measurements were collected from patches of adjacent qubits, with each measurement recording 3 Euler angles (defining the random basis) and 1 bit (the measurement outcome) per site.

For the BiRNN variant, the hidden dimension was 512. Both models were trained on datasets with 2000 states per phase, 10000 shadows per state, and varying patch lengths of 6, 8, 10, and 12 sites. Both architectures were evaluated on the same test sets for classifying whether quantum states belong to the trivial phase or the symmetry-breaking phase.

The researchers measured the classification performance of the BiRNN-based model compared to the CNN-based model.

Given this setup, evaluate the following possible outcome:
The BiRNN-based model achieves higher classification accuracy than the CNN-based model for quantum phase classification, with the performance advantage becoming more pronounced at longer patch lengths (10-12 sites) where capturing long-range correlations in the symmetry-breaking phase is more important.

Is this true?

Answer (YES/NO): NO